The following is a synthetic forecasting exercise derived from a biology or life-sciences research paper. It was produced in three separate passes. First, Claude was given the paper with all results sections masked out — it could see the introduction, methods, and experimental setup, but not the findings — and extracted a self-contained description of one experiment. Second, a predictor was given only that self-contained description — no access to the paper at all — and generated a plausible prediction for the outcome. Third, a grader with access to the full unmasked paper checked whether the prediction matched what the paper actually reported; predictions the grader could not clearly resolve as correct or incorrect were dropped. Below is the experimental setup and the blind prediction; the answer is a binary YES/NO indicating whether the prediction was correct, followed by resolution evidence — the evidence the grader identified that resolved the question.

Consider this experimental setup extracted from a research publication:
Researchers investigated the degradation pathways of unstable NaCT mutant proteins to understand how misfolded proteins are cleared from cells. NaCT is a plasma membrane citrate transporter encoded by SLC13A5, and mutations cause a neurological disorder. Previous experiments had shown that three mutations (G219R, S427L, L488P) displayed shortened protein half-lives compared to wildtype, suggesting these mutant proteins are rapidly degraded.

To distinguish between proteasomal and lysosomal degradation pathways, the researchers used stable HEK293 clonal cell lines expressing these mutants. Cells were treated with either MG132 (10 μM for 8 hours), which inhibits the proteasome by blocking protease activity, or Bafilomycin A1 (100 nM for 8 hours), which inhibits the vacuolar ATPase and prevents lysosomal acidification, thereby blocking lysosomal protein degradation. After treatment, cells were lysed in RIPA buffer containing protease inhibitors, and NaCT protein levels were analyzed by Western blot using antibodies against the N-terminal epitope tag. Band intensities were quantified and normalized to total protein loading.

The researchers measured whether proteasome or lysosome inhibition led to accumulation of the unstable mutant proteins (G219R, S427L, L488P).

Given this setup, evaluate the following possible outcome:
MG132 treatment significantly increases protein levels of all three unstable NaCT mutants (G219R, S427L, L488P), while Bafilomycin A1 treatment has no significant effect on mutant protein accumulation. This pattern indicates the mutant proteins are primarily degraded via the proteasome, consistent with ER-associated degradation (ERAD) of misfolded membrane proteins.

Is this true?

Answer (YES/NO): YES